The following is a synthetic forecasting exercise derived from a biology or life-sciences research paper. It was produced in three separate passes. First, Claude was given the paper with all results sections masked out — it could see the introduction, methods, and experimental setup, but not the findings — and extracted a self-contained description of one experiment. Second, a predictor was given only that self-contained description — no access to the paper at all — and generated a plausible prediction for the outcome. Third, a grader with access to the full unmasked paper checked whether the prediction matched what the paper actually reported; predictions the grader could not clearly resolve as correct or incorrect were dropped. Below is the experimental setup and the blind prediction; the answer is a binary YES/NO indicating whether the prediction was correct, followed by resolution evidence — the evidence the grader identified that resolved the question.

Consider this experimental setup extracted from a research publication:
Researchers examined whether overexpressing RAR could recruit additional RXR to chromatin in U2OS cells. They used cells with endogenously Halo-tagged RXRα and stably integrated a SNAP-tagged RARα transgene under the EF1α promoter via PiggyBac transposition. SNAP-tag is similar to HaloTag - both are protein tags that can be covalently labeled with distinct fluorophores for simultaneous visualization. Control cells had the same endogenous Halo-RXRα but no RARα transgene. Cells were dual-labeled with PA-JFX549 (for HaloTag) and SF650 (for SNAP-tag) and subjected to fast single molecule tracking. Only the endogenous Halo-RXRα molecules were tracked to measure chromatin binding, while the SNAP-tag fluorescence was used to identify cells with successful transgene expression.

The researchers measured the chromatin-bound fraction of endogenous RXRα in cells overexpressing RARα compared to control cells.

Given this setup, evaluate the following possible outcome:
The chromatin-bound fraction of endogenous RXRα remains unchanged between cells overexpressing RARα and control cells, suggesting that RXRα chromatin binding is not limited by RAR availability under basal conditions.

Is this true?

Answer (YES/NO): NO